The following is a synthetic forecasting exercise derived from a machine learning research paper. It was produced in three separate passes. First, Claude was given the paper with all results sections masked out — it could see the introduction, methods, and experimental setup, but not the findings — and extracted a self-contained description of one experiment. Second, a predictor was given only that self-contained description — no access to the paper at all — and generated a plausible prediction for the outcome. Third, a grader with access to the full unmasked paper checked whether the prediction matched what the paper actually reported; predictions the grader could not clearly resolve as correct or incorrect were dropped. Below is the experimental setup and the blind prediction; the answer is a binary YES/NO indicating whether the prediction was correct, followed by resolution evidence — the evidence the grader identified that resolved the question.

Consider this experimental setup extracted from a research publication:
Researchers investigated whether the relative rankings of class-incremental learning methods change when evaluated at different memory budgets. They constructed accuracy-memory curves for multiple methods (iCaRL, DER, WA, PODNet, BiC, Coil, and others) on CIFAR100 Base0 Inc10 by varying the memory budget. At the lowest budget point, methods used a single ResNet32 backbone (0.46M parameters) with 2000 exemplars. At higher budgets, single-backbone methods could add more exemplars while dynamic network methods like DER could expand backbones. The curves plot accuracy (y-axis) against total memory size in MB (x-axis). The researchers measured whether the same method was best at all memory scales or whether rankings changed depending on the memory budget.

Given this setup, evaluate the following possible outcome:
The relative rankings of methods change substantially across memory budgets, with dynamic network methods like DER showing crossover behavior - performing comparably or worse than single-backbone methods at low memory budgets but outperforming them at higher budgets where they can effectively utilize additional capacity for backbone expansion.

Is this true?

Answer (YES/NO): YES